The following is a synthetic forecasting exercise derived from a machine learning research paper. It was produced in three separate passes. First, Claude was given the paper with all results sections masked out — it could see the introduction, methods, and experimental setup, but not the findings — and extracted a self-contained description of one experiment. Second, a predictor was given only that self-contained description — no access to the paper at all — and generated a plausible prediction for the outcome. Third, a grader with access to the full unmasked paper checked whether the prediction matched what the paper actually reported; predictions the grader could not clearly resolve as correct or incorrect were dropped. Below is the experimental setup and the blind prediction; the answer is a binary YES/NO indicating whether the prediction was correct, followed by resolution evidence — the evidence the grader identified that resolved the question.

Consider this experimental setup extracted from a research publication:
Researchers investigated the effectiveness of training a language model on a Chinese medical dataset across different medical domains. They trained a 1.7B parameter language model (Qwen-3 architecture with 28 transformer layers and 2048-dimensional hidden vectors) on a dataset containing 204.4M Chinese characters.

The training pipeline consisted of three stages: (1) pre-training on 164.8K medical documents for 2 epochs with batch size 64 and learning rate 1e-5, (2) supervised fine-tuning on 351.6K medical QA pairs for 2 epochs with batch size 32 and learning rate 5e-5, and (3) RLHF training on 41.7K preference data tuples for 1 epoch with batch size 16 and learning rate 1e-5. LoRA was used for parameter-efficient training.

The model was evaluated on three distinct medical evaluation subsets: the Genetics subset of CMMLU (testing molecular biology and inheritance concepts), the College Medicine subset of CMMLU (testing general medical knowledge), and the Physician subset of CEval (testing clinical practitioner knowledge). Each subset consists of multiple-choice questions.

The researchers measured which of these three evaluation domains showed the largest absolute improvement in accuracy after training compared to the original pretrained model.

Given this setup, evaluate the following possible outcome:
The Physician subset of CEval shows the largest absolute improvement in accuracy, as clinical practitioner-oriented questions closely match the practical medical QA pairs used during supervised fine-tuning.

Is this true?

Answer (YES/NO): YES